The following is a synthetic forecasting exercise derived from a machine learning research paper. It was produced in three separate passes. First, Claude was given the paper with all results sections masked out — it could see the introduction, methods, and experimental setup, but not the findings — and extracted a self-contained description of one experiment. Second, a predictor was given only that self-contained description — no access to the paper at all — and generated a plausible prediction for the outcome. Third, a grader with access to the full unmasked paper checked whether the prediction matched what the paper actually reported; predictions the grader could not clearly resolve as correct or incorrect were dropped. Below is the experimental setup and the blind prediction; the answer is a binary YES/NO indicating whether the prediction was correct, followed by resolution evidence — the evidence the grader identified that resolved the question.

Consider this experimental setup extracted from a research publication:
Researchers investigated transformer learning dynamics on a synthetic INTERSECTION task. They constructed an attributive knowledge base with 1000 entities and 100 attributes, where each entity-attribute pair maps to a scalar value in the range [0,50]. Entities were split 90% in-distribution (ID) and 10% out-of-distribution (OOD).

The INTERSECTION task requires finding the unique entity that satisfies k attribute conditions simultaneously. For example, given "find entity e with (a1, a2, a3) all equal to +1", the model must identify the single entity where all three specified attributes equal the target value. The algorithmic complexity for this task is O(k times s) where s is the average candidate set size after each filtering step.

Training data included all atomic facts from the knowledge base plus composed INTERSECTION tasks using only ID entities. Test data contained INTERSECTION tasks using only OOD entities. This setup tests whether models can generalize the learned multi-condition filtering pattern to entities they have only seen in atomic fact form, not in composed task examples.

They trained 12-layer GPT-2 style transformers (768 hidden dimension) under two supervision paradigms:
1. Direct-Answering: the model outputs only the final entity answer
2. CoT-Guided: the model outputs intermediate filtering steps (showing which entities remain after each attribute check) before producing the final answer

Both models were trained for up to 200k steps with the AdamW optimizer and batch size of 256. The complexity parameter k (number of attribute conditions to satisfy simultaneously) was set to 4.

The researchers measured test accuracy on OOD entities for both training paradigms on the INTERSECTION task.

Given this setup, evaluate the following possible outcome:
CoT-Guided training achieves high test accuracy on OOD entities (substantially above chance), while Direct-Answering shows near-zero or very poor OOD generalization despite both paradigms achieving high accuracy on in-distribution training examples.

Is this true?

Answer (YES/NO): NO